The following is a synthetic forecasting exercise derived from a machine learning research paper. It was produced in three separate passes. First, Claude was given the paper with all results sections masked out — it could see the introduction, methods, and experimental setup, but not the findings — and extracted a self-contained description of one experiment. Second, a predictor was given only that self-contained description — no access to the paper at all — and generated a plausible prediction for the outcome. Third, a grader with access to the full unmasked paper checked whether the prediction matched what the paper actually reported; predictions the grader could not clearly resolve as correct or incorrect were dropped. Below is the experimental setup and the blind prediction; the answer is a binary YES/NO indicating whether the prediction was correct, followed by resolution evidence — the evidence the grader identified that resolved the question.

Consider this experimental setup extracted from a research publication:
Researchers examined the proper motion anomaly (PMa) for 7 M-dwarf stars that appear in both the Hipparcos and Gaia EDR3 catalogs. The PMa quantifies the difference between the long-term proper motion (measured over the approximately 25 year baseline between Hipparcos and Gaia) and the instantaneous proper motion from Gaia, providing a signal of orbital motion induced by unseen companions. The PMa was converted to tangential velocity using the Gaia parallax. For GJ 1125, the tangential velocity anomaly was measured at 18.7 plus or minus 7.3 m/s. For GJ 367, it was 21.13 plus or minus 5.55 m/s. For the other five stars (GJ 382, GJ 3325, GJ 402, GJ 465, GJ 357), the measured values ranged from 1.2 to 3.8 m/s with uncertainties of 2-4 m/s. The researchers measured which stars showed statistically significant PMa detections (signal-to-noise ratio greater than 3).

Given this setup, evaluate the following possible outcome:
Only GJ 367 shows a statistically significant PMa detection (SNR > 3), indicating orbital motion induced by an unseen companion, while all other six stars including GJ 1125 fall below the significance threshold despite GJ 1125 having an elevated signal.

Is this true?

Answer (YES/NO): YES